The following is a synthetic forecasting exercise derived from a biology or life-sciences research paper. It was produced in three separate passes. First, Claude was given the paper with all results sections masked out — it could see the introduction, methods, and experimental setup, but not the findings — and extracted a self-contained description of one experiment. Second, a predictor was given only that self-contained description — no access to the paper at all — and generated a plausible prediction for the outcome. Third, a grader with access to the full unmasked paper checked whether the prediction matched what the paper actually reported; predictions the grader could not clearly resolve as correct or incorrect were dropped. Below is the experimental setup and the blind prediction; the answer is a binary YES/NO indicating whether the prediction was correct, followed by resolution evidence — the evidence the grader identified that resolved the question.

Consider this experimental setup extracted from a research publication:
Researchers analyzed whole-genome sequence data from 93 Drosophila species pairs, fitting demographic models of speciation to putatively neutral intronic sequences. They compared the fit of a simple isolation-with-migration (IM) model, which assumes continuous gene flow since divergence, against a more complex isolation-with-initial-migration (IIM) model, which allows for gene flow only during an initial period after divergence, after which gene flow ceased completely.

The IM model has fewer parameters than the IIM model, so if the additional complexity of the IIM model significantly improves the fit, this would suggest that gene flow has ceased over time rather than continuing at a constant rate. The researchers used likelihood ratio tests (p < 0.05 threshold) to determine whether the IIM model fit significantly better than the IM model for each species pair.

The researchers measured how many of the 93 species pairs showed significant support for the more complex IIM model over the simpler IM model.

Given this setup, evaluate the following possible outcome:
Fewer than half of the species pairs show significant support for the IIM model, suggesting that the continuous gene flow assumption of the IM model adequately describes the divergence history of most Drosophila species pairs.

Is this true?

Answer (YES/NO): YES